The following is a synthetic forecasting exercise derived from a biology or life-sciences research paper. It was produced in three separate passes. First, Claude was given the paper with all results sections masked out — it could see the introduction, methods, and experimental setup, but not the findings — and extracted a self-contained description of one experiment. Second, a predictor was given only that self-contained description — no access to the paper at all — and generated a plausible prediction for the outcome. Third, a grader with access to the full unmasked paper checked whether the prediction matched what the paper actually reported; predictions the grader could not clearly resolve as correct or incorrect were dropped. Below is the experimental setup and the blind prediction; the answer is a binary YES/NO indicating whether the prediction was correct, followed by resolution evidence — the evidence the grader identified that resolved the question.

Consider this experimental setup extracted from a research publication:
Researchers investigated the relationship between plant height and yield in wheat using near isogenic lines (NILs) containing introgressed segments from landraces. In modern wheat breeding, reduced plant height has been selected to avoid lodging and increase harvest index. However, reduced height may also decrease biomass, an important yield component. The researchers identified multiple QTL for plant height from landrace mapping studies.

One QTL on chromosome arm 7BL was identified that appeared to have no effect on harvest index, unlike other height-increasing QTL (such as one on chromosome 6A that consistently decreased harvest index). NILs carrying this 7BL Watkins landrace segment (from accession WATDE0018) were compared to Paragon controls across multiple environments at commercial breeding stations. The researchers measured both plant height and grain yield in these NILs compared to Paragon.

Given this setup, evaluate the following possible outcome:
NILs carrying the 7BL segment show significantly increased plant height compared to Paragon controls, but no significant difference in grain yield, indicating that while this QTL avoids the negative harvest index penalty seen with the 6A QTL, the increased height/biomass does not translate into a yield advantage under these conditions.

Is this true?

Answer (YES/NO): NO